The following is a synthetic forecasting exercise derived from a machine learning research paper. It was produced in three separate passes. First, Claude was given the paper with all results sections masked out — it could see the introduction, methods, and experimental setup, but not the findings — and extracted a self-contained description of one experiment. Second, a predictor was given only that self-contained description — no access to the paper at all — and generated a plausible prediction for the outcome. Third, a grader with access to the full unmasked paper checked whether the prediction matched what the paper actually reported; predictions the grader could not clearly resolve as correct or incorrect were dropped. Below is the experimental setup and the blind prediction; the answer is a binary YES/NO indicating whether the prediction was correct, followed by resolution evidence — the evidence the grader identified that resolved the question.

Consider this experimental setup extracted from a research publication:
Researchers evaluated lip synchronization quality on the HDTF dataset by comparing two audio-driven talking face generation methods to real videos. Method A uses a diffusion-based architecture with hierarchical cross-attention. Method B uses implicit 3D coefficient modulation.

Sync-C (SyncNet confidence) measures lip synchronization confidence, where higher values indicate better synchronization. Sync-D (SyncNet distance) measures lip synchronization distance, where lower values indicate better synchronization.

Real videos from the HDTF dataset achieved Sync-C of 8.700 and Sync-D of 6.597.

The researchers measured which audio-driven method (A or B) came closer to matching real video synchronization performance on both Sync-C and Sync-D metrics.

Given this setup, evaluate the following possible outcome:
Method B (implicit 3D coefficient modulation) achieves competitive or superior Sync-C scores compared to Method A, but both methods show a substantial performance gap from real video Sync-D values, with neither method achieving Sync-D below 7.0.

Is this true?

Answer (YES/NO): YES